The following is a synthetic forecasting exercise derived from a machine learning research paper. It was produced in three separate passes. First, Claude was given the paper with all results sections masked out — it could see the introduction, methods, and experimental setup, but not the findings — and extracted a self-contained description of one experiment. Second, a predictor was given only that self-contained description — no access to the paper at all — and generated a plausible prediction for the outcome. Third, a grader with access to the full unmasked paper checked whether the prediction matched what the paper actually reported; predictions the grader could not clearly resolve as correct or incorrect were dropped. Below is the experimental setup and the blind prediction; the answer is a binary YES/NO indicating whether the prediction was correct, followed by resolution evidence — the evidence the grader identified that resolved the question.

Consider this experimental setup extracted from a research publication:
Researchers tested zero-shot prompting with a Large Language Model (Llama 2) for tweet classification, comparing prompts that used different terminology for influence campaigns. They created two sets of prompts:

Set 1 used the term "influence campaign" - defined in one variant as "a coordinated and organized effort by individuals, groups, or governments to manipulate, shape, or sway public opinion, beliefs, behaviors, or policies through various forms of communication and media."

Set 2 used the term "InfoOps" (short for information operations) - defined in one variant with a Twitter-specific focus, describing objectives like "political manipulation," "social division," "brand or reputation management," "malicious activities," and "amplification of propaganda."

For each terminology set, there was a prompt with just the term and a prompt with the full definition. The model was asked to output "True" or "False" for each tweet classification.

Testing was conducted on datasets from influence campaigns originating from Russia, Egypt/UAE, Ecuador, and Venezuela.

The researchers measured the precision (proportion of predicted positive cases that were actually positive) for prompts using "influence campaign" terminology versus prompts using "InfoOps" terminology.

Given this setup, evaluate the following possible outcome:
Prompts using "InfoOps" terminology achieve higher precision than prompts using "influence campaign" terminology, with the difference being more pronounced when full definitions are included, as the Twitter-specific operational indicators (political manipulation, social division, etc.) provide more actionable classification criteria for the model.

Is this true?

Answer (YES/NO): NO